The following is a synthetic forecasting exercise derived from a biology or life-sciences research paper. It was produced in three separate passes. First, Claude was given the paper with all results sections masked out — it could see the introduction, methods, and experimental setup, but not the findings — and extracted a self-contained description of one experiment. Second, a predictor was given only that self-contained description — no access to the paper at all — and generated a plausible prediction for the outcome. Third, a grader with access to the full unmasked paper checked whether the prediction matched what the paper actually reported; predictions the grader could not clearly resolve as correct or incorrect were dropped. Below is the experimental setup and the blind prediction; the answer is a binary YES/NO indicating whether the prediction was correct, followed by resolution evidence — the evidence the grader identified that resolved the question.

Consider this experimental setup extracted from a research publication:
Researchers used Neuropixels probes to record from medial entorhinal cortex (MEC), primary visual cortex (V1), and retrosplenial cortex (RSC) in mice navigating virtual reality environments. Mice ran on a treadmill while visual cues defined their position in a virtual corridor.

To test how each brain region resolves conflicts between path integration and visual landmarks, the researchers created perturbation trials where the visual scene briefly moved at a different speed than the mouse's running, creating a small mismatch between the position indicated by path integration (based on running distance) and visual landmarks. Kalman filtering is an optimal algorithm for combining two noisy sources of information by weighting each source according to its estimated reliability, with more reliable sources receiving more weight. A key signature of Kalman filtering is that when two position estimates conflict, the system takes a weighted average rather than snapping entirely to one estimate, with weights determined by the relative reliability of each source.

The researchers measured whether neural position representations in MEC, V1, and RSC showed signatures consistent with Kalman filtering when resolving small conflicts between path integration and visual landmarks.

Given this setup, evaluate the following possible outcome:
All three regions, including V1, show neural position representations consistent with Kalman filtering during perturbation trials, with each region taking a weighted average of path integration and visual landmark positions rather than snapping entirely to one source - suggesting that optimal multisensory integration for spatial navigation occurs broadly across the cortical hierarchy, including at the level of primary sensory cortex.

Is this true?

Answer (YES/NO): NO